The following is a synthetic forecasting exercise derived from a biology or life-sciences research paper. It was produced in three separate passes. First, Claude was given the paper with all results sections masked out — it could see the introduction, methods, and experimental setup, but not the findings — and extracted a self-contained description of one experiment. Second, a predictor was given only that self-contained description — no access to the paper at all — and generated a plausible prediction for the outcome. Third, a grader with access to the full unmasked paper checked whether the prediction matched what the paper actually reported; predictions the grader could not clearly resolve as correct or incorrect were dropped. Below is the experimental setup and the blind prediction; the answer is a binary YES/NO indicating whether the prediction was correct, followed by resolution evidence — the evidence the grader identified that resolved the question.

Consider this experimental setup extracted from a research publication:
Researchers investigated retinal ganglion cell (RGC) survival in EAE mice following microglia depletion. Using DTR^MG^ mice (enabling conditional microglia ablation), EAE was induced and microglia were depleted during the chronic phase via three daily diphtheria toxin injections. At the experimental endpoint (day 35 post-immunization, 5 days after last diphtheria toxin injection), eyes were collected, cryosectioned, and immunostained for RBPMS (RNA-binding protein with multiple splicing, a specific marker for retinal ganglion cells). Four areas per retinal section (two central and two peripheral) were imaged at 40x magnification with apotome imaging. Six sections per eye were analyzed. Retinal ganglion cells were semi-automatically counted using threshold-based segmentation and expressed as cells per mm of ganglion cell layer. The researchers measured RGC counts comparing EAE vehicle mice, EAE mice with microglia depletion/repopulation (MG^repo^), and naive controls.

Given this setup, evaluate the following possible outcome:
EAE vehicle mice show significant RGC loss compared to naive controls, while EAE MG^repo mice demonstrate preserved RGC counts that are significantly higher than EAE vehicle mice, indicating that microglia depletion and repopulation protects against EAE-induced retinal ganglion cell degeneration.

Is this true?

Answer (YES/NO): YES